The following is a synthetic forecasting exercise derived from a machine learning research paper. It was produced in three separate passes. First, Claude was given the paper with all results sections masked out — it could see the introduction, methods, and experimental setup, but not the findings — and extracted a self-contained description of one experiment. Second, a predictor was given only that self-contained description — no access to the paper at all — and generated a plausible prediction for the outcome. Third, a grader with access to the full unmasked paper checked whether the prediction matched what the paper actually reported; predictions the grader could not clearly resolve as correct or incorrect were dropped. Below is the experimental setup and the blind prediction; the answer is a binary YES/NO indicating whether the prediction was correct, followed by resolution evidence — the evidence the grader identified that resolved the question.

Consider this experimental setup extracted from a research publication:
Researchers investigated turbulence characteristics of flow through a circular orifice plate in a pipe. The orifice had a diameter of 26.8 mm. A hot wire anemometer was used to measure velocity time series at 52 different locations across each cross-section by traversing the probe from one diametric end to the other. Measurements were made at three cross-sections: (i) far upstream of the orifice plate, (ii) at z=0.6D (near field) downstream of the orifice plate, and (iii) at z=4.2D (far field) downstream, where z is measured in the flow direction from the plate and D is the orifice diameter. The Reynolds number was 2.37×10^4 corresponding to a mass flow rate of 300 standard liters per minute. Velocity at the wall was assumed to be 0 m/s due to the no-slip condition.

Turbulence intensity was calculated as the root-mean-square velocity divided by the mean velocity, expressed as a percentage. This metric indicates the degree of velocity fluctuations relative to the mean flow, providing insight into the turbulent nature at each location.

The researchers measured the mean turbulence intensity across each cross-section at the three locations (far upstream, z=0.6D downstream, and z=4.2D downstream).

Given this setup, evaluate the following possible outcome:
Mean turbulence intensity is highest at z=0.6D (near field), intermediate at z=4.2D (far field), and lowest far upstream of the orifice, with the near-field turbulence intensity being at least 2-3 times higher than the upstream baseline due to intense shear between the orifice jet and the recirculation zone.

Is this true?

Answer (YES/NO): NO